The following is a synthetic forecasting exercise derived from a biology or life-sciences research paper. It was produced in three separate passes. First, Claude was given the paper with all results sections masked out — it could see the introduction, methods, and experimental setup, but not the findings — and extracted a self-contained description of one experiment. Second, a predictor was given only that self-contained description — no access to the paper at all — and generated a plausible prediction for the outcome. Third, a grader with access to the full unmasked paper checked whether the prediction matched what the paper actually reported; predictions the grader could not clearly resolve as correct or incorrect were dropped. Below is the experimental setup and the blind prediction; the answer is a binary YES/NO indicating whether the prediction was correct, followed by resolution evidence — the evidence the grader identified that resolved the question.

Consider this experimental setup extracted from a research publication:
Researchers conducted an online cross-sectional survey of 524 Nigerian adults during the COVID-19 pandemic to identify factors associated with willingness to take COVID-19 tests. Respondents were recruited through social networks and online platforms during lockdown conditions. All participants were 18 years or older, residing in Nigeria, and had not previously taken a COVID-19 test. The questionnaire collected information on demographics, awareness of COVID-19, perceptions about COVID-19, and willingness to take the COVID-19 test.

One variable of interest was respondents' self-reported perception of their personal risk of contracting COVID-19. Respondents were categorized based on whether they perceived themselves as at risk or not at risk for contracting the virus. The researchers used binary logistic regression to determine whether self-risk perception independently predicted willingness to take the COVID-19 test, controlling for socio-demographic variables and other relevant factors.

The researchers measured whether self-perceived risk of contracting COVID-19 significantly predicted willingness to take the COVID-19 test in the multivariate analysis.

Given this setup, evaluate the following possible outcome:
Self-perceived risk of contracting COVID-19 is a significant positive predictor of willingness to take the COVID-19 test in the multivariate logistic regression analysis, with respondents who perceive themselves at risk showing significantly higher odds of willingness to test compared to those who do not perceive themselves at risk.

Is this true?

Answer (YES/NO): YES